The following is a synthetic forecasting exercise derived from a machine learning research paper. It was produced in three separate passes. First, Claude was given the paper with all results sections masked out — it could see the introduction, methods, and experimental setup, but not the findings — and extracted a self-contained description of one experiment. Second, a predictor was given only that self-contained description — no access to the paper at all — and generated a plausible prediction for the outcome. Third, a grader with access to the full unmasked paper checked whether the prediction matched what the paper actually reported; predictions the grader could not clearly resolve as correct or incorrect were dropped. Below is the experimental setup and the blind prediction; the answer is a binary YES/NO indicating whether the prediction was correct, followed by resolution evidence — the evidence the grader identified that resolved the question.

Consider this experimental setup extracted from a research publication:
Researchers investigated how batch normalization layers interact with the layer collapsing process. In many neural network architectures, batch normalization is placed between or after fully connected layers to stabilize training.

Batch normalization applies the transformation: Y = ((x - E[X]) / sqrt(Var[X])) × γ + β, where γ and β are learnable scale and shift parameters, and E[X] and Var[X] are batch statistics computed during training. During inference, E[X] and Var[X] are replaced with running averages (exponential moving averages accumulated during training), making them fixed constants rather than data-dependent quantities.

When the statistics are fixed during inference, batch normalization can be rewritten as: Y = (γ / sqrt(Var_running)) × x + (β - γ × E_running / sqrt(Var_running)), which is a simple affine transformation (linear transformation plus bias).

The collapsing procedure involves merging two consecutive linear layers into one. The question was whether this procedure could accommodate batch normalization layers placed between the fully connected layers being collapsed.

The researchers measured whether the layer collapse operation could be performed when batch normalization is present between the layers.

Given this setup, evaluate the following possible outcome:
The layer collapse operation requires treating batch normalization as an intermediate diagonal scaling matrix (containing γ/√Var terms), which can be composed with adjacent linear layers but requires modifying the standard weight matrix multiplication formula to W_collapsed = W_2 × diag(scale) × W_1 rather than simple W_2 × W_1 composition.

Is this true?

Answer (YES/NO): NO